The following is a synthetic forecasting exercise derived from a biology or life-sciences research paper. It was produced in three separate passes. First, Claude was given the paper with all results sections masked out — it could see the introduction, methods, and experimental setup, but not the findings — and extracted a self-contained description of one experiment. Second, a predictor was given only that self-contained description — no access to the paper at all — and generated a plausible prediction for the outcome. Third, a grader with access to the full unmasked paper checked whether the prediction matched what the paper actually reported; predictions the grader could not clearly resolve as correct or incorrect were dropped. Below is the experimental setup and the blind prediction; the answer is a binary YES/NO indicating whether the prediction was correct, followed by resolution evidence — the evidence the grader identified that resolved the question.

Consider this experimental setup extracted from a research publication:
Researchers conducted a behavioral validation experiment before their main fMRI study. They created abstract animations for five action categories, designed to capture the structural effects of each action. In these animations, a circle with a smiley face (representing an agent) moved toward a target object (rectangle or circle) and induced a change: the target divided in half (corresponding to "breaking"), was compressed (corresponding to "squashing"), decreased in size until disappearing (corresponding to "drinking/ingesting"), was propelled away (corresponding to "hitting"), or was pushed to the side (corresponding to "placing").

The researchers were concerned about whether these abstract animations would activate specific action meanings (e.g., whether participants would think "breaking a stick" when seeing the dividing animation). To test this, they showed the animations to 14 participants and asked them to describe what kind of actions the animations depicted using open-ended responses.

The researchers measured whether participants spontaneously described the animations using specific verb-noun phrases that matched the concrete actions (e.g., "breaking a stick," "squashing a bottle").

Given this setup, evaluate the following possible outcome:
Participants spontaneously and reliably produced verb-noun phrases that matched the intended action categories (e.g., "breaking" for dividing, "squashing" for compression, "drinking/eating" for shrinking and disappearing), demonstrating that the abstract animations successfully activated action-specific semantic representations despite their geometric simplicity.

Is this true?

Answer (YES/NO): NO